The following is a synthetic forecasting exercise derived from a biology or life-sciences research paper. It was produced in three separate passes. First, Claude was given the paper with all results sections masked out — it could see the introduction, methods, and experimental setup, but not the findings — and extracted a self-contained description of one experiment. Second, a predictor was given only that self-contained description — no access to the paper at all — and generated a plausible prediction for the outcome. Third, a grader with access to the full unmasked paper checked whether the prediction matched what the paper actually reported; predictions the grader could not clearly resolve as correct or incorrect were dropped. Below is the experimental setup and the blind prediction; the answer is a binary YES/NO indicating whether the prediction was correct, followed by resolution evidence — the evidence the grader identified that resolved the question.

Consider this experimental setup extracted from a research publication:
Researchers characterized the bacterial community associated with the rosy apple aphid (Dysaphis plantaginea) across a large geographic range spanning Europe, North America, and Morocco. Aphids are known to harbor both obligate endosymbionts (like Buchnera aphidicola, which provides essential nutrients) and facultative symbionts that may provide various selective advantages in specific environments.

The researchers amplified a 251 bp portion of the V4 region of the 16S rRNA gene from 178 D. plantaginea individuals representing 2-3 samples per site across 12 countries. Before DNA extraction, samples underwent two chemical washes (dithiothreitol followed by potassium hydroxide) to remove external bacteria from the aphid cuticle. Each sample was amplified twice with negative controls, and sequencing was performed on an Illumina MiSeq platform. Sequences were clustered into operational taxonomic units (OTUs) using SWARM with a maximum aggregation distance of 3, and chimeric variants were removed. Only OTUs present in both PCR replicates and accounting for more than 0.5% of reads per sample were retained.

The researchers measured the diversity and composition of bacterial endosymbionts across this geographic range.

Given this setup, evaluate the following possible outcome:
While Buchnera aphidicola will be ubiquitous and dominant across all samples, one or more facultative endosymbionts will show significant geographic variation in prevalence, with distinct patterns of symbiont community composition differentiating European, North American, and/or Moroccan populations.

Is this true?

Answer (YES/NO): NO